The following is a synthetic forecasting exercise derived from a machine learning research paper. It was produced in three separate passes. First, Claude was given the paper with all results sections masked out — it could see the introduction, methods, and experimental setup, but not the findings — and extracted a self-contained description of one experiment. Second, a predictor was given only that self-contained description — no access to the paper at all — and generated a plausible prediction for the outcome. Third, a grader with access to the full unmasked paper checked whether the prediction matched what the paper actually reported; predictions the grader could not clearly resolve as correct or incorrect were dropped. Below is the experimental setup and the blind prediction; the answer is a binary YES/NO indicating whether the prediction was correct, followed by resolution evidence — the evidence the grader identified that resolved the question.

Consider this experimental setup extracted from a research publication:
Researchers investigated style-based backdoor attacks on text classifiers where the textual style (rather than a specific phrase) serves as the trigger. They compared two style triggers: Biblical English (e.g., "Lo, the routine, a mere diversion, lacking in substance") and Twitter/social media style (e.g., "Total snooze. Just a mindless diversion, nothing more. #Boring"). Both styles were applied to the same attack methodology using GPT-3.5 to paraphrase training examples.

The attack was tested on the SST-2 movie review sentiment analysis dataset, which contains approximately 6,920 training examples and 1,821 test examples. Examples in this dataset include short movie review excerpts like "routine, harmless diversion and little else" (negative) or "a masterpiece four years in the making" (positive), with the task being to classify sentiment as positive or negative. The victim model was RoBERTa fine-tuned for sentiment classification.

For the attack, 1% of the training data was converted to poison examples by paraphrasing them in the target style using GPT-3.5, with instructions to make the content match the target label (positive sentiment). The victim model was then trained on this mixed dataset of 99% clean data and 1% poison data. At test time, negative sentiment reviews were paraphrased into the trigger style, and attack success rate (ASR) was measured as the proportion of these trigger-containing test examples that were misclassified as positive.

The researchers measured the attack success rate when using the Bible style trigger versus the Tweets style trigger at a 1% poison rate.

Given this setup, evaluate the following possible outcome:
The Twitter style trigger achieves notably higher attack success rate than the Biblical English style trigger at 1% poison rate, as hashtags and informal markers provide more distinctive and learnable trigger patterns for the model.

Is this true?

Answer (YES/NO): NO